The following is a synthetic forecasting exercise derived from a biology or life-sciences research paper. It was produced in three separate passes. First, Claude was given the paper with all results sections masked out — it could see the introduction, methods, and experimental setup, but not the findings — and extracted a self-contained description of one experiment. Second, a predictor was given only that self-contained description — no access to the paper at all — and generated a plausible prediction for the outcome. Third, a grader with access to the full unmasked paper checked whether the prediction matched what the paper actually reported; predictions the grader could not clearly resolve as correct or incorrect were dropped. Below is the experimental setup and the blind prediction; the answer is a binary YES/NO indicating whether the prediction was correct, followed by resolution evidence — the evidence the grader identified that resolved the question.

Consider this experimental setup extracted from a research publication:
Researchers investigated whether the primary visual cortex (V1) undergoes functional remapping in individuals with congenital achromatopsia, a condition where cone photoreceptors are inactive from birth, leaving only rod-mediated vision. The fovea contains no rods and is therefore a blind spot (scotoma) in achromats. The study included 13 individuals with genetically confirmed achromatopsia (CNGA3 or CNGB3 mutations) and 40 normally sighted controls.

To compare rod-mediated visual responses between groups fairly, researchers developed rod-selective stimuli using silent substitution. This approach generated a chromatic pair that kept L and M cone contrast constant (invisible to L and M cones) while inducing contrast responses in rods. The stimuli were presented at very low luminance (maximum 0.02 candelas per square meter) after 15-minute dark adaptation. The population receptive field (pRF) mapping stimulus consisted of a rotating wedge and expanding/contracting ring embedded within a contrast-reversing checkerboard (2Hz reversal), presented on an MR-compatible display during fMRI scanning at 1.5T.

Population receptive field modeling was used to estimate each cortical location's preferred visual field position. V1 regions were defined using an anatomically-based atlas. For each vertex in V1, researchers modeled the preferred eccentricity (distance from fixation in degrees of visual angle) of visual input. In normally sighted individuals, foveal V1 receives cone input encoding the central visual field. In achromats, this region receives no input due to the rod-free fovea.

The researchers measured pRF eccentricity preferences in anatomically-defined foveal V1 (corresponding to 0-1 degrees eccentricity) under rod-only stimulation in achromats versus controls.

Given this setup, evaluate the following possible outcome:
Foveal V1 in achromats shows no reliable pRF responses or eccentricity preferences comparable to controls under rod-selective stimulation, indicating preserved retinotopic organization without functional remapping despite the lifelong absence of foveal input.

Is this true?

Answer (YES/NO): YES